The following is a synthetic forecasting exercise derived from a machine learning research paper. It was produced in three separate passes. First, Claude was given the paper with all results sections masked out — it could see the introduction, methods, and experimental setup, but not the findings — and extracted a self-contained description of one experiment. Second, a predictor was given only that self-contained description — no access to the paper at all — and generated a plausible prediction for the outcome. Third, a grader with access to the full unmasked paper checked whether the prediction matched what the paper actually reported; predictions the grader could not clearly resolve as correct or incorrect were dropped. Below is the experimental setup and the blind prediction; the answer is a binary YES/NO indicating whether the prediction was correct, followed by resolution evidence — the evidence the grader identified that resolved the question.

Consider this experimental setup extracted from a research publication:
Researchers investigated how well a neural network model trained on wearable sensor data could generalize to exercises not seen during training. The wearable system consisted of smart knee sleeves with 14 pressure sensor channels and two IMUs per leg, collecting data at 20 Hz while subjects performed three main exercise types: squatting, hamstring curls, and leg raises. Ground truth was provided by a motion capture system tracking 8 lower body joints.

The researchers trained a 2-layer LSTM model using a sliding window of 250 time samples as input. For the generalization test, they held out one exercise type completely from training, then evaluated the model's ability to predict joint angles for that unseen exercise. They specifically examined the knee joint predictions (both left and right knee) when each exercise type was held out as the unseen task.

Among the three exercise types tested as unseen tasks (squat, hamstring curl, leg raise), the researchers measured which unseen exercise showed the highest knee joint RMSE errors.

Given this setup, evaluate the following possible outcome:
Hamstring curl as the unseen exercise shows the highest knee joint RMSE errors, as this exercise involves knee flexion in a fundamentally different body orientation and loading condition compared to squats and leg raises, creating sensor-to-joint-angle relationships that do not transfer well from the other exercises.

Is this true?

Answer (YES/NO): NO